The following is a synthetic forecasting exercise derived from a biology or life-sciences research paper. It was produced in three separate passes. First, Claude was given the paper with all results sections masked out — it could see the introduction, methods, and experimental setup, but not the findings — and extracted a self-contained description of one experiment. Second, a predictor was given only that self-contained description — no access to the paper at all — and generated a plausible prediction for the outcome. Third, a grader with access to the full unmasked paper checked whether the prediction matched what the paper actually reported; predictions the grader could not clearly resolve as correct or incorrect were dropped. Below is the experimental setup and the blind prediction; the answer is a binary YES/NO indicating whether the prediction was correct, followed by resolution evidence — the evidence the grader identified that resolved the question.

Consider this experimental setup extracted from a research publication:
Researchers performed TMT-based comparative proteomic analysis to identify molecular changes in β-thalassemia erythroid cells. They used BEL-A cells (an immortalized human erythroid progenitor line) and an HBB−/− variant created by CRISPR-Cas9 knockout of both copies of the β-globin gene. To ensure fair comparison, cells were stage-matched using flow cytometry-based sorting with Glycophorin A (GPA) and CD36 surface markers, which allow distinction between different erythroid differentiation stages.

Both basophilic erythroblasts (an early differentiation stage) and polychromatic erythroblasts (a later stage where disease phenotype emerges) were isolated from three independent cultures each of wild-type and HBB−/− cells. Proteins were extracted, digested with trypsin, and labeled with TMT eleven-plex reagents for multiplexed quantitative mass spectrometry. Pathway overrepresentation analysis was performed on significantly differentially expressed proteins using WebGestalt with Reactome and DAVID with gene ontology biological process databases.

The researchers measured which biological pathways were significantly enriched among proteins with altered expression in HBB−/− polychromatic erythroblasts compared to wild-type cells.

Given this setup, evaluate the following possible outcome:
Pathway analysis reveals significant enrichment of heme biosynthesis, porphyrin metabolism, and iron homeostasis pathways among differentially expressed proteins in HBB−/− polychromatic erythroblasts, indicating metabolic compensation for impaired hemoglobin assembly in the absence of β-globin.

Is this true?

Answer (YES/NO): NO